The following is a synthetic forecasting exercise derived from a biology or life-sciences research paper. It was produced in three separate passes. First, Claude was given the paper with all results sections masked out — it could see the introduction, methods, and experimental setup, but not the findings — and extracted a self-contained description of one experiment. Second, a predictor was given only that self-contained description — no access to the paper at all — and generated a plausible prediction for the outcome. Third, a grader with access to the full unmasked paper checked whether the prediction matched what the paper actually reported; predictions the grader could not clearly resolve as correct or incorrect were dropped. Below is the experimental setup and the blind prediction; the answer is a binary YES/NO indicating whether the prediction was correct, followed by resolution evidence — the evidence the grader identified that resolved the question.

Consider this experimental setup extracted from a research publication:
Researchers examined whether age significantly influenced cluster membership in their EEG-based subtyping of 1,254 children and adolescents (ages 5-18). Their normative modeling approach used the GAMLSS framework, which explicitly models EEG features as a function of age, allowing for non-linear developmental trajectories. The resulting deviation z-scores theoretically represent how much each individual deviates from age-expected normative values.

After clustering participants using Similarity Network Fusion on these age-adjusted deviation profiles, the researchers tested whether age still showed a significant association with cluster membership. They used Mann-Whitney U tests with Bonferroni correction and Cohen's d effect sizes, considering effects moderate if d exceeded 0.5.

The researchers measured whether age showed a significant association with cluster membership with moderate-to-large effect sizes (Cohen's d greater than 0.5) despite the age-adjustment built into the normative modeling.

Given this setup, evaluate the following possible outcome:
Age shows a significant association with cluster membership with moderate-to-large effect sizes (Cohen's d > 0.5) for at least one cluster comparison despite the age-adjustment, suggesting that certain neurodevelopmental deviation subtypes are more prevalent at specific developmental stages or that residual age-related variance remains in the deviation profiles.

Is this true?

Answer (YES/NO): NO